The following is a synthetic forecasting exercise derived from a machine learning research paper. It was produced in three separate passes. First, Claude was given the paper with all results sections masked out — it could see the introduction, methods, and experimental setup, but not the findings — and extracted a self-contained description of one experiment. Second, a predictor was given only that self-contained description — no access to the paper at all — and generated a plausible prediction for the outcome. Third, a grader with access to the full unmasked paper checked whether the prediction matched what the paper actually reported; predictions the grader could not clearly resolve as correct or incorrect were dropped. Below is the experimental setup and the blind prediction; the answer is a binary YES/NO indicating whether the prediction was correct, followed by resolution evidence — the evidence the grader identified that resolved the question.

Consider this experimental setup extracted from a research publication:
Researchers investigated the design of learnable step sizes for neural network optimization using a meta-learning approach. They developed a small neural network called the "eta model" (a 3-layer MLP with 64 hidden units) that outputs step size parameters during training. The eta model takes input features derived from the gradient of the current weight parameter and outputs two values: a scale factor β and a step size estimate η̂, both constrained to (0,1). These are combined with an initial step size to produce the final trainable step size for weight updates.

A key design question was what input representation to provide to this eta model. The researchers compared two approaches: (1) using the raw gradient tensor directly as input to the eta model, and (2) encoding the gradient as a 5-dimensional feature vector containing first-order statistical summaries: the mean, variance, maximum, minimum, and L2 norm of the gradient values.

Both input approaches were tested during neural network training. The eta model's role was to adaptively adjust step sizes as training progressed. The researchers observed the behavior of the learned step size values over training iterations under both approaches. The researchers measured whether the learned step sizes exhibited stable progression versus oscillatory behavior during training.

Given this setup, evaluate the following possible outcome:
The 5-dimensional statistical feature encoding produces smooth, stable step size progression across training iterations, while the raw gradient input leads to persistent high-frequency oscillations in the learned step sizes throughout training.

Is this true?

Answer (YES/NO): YES